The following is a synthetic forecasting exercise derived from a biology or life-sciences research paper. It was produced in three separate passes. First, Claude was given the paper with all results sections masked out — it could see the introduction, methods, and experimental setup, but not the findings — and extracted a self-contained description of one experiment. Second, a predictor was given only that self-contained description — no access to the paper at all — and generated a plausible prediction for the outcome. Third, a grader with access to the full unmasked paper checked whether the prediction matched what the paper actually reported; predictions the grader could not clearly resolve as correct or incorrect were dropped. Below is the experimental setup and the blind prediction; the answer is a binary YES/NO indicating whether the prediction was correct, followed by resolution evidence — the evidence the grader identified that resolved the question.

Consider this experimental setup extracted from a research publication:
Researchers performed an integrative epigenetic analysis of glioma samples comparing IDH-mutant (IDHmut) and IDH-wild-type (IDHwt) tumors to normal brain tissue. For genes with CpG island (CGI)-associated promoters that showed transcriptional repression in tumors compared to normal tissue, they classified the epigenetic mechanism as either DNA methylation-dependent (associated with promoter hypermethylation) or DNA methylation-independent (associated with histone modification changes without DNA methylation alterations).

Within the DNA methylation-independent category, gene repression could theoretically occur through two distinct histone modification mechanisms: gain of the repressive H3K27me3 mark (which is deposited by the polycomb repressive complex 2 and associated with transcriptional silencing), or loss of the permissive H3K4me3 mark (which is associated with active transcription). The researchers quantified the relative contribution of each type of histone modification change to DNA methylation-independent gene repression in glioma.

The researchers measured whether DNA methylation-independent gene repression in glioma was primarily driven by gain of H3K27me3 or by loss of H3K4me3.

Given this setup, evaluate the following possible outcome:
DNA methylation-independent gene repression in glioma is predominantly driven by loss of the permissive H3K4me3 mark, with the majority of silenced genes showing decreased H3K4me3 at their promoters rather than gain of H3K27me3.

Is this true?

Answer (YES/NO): NO